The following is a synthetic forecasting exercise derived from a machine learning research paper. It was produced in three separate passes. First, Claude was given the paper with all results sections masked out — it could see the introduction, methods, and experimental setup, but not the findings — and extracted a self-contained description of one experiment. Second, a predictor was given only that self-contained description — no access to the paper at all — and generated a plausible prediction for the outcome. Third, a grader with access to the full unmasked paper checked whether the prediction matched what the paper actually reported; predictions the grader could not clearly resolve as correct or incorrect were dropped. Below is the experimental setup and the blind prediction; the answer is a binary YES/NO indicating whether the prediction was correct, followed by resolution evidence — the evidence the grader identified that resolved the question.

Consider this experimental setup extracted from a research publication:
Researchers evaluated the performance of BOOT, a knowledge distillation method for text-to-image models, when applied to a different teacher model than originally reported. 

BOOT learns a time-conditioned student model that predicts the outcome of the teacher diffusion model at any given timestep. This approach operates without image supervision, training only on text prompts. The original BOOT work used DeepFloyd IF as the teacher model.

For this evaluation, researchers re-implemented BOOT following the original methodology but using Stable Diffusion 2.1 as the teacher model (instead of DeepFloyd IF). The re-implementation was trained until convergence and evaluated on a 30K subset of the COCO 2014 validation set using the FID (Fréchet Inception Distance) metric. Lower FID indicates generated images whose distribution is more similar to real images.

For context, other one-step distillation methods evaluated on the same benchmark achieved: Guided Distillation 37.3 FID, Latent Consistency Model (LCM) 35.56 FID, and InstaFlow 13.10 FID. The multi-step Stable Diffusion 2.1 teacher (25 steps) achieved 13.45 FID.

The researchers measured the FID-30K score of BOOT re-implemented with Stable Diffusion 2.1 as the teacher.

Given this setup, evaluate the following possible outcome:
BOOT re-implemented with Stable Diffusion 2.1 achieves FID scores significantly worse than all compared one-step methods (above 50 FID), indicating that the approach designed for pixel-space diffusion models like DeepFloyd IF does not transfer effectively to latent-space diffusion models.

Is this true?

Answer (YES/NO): NO